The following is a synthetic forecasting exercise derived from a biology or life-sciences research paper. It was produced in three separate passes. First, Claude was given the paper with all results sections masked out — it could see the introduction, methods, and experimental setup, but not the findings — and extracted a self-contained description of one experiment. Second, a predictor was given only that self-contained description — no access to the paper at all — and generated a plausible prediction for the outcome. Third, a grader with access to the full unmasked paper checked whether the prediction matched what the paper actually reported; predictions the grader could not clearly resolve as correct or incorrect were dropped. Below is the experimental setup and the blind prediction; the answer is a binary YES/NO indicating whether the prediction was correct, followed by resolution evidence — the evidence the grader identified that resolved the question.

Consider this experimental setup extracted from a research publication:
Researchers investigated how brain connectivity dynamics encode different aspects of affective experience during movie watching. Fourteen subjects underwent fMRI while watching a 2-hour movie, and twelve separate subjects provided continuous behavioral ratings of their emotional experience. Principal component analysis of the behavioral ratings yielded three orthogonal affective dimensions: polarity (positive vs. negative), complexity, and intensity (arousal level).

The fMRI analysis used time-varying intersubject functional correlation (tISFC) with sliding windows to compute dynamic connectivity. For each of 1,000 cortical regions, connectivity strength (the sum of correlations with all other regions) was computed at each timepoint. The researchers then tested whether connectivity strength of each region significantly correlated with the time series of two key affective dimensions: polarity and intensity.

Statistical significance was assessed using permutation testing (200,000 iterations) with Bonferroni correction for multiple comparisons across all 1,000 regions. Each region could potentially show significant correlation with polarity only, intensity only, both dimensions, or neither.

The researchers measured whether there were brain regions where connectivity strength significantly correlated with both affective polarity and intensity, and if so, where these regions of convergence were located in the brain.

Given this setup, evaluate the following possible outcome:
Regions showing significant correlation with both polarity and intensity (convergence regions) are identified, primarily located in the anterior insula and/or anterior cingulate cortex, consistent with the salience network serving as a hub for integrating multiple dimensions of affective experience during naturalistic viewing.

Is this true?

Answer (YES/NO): NO